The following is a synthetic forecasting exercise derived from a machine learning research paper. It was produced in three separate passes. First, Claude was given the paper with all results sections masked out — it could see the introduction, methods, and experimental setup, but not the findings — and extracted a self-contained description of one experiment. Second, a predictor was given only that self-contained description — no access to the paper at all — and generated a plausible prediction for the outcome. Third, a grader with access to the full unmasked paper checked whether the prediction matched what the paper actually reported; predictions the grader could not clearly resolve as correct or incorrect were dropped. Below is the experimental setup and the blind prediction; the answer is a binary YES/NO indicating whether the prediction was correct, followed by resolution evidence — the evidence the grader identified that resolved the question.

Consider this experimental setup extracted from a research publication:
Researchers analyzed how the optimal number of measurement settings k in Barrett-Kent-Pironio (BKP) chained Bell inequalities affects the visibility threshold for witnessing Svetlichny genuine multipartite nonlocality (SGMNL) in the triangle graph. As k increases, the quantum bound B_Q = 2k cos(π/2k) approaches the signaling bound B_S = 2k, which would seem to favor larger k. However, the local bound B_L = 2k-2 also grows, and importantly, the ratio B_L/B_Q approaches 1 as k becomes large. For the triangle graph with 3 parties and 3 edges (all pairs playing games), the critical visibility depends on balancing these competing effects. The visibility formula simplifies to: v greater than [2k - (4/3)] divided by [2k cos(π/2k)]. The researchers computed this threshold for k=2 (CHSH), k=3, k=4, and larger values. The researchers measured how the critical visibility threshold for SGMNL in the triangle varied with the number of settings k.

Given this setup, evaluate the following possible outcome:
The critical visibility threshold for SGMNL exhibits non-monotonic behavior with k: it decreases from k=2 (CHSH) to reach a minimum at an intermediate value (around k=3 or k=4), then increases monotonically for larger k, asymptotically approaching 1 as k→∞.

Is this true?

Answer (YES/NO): YES